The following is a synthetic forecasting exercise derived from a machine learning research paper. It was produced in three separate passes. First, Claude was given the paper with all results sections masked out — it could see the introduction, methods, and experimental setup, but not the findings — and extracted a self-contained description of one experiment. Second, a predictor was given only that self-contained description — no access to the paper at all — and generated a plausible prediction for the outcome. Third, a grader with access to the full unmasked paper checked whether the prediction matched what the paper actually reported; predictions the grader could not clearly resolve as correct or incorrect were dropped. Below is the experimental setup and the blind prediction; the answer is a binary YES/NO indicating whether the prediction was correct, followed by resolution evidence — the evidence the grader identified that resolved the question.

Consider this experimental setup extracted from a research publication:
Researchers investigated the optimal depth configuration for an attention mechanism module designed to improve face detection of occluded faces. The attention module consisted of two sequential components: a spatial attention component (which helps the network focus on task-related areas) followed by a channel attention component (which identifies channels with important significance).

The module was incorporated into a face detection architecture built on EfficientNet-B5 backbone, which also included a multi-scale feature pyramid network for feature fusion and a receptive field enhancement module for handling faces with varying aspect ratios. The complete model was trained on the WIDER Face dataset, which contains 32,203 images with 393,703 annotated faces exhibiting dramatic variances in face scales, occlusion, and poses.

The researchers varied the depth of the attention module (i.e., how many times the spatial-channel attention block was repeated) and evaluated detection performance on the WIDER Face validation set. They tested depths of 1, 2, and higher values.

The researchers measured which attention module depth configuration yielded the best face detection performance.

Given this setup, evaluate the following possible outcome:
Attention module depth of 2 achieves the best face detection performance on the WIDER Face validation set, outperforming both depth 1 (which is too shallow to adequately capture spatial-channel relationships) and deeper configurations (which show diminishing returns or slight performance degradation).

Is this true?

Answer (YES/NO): NO